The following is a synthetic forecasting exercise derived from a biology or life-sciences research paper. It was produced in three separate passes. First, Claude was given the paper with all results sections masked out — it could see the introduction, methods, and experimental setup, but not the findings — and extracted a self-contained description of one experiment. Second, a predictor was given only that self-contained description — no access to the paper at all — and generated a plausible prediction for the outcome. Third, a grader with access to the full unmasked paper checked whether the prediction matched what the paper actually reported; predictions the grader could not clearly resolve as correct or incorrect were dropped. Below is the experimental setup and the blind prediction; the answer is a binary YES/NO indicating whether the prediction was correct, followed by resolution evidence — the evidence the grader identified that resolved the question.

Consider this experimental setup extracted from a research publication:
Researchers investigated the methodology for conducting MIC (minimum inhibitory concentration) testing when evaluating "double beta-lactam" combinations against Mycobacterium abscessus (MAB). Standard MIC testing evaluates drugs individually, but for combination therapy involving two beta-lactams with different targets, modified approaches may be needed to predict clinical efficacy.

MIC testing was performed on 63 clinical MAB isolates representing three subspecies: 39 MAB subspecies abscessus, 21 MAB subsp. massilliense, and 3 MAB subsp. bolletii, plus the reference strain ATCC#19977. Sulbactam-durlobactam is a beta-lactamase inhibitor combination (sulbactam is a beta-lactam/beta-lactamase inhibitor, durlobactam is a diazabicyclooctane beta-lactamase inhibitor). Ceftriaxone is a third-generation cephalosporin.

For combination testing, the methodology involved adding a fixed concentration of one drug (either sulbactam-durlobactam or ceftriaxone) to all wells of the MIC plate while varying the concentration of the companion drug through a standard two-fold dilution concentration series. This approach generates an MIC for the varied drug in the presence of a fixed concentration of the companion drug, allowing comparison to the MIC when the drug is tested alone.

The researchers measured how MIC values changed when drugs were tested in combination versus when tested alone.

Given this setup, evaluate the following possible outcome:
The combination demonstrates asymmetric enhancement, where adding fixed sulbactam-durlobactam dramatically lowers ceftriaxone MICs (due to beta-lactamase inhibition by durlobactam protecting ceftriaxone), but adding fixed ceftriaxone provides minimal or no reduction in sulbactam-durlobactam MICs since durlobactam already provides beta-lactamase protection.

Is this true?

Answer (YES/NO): NO